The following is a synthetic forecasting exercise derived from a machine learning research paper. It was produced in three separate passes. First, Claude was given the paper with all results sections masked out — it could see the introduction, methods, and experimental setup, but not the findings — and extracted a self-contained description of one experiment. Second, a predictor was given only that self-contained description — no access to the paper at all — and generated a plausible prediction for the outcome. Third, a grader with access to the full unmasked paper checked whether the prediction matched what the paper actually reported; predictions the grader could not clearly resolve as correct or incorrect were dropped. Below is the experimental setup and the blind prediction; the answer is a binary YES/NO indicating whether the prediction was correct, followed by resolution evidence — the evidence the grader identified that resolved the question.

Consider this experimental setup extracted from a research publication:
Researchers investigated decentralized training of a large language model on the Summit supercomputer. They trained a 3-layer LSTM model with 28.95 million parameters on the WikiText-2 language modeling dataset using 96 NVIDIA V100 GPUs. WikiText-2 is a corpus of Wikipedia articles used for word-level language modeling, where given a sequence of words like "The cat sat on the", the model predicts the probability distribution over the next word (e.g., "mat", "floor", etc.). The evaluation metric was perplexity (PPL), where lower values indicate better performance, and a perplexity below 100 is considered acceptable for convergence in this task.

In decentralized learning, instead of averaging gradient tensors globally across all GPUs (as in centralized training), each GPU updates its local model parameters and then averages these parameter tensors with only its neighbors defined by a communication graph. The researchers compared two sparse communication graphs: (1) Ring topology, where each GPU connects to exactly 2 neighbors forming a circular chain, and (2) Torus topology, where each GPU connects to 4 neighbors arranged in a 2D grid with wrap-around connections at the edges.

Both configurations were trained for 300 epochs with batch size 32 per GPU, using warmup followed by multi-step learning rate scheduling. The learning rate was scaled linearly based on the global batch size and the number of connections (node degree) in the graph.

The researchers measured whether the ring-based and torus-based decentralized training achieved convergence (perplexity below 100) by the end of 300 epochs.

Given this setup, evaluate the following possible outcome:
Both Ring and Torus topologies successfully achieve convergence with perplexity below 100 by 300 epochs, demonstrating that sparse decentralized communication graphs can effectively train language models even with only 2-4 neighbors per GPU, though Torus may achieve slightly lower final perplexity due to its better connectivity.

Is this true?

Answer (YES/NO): NO